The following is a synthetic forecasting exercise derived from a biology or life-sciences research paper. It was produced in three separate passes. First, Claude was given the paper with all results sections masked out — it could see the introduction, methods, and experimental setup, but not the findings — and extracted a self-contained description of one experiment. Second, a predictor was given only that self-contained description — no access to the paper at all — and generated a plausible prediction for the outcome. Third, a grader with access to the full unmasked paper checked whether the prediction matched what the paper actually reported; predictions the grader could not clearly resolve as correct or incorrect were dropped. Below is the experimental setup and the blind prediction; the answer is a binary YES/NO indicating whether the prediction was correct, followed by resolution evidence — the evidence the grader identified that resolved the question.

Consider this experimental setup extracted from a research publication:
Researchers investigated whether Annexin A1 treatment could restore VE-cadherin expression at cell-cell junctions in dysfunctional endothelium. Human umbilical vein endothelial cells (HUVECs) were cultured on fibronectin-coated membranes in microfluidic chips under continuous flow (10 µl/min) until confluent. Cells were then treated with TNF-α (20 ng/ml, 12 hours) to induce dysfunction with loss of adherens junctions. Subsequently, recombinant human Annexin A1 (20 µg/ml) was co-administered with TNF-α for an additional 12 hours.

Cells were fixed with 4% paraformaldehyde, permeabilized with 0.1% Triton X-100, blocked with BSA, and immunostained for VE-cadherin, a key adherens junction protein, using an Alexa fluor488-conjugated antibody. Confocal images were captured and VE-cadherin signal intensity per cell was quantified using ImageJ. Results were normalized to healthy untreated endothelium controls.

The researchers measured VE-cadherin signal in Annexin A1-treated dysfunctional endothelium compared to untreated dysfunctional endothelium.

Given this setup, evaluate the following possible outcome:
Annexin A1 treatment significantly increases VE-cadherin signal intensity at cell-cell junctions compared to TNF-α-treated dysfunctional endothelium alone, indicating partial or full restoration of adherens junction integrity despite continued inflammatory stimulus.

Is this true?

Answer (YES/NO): YES